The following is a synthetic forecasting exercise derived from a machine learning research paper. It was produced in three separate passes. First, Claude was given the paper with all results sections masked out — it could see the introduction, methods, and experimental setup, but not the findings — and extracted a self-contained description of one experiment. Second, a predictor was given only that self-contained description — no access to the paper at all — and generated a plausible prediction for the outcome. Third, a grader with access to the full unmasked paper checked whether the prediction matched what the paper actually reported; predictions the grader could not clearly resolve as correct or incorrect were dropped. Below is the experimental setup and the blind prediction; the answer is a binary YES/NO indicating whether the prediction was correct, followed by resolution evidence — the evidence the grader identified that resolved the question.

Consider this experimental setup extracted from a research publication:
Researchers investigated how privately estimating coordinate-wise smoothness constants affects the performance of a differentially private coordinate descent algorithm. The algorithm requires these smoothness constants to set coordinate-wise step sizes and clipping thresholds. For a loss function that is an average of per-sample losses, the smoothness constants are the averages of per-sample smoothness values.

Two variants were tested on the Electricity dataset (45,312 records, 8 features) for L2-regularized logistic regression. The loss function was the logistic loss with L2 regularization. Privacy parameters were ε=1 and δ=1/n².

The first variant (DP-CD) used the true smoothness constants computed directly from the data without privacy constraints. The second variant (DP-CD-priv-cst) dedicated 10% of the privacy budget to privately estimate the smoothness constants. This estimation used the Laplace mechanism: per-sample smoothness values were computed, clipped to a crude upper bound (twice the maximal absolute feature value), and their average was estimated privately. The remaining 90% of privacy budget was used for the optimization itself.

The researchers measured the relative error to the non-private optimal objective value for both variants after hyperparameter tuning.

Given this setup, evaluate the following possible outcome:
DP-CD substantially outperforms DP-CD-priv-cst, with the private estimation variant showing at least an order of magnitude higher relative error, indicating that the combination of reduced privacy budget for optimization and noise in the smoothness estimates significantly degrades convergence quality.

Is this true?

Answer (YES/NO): NO